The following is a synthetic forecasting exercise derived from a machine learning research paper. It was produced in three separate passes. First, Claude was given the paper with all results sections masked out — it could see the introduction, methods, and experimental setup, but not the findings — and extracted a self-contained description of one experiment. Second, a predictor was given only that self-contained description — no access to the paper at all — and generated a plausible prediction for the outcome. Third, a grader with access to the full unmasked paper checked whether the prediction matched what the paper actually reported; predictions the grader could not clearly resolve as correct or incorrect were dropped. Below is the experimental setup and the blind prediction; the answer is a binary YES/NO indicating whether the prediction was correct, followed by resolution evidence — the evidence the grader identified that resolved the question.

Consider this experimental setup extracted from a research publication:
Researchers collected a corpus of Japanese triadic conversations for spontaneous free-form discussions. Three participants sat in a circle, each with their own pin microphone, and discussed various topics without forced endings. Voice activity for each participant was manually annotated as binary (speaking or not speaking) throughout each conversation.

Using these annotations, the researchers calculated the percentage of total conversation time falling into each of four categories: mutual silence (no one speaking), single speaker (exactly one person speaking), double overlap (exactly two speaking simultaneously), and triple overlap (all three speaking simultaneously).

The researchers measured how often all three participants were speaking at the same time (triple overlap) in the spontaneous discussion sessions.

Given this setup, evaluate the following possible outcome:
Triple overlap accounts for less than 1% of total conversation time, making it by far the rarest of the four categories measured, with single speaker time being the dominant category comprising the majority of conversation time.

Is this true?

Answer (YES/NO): NO